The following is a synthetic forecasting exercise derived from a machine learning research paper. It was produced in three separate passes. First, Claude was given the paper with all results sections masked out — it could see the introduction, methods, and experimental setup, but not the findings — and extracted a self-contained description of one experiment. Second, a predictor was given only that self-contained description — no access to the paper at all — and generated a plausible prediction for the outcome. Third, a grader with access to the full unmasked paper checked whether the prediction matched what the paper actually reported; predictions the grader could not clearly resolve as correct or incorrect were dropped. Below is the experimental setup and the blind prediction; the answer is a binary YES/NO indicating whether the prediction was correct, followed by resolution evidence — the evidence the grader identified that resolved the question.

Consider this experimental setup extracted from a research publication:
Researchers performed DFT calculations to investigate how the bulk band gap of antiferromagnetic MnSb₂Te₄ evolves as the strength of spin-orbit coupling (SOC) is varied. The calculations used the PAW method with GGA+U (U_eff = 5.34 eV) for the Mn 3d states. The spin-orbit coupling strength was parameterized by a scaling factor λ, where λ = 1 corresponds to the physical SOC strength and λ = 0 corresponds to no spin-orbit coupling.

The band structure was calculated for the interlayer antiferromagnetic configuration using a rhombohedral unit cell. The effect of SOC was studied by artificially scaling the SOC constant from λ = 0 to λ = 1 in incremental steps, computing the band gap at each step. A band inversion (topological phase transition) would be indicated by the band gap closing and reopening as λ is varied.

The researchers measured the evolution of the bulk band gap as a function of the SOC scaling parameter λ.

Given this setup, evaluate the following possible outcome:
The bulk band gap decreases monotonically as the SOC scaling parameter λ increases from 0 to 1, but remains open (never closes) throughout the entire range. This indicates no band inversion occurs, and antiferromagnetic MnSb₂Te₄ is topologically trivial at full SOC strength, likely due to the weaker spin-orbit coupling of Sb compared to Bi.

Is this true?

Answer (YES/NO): NO